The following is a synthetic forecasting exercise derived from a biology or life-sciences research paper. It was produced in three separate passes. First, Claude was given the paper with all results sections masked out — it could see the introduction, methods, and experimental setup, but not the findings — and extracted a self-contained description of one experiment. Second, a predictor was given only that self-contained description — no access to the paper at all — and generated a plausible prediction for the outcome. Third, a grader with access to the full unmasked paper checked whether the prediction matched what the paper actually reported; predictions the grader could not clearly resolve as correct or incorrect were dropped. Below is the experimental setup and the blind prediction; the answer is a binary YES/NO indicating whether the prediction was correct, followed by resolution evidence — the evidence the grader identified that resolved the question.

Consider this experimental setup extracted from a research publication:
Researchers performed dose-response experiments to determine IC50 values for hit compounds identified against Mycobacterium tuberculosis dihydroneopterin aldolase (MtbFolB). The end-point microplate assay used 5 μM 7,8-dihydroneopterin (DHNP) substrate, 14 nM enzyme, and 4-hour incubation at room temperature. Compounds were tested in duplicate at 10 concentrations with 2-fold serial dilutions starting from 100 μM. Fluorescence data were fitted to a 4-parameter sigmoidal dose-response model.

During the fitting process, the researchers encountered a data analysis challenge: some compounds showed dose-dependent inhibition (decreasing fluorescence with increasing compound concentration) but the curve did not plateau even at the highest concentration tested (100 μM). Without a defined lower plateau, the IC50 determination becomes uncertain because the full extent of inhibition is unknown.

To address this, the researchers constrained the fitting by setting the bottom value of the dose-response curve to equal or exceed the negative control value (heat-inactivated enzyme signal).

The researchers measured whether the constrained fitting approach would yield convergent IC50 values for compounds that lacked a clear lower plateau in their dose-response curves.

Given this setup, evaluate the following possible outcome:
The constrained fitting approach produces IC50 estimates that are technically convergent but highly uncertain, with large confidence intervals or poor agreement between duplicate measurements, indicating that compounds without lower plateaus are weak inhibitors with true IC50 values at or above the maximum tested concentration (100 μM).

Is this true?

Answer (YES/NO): NO